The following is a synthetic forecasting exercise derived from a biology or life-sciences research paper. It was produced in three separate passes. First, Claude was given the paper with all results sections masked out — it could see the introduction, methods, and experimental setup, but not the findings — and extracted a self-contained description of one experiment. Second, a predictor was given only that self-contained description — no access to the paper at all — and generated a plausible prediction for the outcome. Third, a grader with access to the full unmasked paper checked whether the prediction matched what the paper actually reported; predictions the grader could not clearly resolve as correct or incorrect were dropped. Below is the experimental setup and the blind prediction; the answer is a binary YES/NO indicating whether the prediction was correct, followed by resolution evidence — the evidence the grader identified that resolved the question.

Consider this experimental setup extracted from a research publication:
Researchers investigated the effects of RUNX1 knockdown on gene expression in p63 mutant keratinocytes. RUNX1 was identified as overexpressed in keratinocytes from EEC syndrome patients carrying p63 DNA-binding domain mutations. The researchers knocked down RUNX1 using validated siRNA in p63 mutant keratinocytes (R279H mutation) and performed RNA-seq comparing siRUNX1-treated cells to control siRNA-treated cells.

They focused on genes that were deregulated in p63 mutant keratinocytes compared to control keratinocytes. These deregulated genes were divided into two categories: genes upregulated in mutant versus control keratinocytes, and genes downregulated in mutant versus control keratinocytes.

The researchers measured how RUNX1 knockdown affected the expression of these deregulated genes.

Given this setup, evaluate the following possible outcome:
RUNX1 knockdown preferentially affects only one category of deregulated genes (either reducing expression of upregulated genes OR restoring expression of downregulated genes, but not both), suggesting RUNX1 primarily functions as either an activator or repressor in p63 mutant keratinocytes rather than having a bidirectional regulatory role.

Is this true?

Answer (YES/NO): NO